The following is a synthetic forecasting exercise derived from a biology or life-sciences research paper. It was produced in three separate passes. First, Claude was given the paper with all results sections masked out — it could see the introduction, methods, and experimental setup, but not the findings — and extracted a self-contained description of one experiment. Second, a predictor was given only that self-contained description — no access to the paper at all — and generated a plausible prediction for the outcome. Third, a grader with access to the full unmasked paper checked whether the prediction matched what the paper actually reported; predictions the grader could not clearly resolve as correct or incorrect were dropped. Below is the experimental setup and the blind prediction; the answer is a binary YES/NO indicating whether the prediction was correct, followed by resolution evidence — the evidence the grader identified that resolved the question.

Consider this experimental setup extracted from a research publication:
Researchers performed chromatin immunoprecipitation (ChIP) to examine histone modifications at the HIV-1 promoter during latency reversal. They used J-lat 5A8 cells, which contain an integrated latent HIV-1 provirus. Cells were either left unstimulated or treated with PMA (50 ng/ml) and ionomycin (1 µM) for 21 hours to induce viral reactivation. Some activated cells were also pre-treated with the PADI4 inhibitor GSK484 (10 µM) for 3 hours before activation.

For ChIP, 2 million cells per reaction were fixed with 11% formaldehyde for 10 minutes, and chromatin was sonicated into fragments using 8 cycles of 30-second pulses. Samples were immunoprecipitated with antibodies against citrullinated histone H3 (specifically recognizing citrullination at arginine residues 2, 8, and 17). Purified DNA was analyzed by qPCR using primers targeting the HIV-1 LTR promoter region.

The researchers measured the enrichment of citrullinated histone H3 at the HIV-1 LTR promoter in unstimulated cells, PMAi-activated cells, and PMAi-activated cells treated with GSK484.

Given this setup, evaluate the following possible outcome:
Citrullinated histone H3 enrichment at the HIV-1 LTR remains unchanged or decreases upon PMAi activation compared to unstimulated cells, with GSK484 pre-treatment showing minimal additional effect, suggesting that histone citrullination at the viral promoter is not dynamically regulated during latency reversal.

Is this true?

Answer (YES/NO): NO